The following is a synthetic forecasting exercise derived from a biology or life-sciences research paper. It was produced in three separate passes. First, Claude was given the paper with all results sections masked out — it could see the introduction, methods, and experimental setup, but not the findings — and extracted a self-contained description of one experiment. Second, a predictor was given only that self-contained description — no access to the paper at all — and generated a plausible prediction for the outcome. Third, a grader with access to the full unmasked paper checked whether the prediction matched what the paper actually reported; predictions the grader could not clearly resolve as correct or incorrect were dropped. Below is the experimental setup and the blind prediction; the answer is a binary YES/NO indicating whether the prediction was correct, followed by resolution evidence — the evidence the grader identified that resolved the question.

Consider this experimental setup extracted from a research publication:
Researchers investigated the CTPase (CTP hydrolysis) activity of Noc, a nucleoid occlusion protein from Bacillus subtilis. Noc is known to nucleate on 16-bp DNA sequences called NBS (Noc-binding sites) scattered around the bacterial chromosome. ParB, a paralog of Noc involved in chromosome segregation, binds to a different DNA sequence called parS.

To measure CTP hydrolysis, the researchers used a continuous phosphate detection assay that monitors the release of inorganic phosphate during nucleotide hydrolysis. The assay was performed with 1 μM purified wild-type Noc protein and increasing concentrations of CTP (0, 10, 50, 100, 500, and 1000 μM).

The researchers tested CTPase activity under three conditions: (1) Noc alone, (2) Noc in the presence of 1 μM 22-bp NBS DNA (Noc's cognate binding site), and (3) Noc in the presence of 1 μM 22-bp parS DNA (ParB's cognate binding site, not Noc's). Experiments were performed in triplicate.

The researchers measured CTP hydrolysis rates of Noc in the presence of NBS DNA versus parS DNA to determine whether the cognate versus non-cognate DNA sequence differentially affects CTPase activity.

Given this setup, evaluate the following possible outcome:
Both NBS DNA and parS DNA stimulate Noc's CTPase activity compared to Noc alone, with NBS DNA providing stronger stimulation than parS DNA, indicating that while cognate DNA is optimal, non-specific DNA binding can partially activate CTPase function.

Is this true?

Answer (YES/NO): NO